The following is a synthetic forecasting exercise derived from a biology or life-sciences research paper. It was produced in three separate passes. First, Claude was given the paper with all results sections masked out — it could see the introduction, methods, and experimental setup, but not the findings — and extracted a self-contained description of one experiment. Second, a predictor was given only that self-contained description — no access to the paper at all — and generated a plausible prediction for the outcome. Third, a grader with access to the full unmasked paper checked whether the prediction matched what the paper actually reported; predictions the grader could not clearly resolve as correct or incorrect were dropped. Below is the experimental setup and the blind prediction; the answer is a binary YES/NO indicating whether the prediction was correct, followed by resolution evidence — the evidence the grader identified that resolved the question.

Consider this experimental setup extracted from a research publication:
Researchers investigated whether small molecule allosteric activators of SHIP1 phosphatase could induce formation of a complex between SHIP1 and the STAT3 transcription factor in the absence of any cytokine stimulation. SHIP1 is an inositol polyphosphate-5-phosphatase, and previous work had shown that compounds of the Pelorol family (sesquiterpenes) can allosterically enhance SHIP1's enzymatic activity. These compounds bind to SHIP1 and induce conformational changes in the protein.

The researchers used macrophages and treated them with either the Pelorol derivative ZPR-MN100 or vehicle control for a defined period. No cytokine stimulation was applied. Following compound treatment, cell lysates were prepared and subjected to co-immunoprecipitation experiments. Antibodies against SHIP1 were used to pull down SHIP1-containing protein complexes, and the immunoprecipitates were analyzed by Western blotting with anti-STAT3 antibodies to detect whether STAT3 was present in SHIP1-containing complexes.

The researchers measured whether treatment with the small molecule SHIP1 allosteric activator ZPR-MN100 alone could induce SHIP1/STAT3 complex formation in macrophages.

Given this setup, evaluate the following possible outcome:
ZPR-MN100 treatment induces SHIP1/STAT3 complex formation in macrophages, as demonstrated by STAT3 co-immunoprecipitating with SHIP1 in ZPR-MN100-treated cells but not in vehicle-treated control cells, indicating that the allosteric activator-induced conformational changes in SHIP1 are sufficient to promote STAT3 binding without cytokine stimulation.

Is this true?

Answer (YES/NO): YES